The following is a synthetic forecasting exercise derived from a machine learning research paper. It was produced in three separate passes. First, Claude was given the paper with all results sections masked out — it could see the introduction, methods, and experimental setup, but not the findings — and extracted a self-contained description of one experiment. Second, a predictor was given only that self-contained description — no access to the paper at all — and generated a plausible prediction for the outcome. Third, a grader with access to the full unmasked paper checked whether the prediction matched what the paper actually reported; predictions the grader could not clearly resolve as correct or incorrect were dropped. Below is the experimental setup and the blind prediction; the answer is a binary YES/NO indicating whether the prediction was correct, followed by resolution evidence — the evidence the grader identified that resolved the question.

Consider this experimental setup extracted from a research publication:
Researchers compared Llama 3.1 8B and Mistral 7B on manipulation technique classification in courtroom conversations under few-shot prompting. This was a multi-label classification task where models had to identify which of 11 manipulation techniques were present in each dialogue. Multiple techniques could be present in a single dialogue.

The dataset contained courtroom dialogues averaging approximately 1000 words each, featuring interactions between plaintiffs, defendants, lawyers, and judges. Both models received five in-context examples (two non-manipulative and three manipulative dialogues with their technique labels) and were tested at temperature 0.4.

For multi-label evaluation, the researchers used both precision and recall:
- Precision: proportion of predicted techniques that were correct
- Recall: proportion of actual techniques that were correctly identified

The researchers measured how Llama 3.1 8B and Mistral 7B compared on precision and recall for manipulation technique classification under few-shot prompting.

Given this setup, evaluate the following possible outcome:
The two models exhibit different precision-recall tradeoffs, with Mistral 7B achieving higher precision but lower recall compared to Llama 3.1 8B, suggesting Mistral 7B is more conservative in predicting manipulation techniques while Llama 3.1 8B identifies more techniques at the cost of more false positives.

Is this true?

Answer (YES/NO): YES